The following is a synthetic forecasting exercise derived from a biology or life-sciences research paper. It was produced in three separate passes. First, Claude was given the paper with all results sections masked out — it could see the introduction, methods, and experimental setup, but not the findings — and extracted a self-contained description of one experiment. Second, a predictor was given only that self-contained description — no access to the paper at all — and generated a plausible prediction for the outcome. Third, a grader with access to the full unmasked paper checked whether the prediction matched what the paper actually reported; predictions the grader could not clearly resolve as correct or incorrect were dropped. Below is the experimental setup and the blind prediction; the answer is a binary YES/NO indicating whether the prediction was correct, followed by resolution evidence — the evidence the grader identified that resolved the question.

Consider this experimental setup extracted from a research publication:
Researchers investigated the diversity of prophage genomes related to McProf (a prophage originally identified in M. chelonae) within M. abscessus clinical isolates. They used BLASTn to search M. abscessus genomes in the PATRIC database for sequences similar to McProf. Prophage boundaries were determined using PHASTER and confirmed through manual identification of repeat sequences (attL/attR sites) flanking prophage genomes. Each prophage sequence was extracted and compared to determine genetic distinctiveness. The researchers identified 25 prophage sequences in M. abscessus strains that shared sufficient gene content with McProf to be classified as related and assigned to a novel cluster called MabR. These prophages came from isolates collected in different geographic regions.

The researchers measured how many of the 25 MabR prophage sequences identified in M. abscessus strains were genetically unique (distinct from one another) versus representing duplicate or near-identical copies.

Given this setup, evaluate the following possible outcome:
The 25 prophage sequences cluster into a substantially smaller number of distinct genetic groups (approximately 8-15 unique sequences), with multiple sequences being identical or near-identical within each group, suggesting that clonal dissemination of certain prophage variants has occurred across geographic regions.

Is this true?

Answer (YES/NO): NO